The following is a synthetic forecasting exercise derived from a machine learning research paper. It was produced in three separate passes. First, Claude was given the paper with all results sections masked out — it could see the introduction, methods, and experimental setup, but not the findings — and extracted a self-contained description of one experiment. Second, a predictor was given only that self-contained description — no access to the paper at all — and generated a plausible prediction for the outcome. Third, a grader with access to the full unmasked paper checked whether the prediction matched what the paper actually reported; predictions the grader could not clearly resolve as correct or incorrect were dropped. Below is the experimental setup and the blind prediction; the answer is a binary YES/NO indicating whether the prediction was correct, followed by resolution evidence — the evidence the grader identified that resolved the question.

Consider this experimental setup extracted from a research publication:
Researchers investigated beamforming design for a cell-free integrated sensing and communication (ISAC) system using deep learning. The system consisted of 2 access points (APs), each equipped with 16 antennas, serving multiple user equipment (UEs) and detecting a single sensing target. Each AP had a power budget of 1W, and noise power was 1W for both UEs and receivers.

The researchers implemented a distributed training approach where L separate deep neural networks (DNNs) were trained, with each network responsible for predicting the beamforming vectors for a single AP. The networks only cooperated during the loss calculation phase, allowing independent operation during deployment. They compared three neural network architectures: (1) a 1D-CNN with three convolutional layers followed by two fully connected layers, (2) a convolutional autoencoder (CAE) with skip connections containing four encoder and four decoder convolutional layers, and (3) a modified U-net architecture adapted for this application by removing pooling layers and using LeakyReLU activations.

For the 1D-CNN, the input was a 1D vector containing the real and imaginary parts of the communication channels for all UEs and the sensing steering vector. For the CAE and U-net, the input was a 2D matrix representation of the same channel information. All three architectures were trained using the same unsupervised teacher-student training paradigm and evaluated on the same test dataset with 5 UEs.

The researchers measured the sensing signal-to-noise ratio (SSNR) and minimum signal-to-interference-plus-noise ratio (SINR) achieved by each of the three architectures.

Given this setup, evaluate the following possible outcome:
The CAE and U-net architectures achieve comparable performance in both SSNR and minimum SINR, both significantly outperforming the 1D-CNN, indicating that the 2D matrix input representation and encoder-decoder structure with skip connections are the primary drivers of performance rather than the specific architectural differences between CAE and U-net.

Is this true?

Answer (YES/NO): NO